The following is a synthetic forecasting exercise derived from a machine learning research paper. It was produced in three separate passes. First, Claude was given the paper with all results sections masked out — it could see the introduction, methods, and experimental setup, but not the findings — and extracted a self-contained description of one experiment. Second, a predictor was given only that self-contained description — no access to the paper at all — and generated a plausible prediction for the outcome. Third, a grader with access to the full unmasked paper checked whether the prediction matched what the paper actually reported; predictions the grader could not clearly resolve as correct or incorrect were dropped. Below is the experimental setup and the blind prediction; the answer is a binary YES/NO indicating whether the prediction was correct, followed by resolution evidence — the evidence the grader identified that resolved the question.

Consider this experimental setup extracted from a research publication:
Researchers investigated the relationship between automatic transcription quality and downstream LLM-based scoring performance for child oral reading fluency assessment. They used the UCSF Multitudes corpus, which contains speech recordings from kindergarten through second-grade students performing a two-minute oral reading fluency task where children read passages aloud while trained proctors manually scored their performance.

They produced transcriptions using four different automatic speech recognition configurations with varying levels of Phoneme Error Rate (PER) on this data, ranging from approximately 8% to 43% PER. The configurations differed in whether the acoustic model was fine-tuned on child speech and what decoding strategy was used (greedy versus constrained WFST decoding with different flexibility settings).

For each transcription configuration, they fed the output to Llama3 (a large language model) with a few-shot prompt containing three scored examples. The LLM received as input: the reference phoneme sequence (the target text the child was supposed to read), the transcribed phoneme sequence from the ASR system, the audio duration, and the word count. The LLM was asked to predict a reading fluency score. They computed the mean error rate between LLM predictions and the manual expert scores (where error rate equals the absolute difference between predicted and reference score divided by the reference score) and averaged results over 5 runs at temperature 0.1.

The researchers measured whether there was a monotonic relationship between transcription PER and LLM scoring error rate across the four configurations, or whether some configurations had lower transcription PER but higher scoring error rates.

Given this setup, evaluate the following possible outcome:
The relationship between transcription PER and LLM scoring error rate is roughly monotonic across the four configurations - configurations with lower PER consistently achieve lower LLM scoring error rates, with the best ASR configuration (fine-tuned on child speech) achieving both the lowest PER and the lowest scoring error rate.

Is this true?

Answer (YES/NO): YES